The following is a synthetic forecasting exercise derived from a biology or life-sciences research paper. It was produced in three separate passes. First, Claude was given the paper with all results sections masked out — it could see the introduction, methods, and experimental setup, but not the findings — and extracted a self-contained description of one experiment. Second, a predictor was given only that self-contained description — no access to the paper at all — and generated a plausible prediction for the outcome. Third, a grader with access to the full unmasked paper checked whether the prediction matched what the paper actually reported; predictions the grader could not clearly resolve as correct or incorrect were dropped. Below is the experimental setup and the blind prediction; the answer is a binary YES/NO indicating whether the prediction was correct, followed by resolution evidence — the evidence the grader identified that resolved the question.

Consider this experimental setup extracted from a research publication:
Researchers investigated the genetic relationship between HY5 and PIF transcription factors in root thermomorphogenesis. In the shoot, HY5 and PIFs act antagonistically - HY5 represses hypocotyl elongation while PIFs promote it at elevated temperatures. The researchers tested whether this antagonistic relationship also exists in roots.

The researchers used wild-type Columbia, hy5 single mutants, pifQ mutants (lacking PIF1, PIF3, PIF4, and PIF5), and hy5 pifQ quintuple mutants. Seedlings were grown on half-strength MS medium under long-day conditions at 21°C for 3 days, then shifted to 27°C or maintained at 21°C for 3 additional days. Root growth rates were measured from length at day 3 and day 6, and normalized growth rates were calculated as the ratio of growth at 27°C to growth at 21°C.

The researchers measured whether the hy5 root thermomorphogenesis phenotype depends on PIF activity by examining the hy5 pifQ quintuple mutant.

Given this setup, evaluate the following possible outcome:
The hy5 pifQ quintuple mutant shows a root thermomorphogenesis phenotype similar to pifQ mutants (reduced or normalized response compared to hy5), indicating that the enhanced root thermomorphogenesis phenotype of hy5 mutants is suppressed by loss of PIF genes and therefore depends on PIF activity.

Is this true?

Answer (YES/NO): NO